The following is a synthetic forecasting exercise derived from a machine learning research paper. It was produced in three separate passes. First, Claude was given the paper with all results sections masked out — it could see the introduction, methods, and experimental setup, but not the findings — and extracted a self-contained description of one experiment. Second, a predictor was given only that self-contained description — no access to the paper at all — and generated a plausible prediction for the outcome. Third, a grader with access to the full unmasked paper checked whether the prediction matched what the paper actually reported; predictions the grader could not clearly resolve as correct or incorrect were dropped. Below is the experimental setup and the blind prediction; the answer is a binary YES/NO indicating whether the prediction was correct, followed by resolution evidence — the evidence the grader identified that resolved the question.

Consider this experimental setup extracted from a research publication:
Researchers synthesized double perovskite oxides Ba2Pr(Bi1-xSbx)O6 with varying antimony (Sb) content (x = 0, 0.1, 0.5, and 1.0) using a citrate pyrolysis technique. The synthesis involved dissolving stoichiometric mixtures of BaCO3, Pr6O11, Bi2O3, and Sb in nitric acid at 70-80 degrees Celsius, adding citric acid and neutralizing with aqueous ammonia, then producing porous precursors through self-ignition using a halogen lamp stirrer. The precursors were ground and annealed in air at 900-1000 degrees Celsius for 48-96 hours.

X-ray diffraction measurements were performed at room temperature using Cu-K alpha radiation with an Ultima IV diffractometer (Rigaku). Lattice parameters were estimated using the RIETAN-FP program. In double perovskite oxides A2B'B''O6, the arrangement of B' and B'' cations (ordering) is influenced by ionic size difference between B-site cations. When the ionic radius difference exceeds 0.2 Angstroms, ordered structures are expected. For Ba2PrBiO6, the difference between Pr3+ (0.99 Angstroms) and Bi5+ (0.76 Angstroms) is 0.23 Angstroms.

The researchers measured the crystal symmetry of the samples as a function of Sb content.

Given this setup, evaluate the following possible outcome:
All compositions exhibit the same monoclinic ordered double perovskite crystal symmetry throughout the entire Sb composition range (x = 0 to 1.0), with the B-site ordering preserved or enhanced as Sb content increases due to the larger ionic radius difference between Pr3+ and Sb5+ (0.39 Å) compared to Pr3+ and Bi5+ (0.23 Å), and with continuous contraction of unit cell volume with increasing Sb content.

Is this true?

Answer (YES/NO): NO